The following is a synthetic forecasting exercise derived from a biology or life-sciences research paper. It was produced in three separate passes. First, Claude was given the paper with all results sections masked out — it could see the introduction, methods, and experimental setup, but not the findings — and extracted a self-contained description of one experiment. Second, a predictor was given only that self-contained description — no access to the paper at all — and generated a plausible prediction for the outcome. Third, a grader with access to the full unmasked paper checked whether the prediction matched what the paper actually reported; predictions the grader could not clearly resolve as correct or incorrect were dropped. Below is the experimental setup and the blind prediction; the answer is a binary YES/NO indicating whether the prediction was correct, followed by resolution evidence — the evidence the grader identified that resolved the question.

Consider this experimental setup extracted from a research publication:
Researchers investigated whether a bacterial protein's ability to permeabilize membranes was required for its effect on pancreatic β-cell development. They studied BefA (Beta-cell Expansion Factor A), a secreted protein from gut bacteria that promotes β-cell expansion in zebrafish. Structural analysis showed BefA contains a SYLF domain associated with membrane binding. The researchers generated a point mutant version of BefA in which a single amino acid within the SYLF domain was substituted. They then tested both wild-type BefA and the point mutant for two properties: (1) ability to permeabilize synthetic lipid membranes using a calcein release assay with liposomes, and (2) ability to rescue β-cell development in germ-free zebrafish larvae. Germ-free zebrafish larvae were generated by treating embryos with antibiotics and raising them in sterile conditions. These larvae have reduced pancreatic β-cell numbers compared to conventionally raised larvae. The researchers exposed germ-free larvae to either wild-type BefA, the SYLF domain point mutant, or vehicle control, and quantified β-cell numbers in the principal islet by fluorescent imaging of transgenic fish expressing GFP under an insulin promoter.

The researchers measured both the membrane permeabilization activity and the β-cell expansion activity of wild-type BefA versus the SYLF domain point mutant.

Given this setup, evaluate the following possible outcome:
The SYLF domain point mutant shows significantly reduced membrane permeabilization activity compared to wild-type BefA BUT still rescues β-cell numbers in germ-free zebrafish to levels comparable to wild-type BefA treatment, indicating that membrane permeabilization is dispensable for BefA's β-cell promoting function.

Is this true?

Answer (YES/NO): NO